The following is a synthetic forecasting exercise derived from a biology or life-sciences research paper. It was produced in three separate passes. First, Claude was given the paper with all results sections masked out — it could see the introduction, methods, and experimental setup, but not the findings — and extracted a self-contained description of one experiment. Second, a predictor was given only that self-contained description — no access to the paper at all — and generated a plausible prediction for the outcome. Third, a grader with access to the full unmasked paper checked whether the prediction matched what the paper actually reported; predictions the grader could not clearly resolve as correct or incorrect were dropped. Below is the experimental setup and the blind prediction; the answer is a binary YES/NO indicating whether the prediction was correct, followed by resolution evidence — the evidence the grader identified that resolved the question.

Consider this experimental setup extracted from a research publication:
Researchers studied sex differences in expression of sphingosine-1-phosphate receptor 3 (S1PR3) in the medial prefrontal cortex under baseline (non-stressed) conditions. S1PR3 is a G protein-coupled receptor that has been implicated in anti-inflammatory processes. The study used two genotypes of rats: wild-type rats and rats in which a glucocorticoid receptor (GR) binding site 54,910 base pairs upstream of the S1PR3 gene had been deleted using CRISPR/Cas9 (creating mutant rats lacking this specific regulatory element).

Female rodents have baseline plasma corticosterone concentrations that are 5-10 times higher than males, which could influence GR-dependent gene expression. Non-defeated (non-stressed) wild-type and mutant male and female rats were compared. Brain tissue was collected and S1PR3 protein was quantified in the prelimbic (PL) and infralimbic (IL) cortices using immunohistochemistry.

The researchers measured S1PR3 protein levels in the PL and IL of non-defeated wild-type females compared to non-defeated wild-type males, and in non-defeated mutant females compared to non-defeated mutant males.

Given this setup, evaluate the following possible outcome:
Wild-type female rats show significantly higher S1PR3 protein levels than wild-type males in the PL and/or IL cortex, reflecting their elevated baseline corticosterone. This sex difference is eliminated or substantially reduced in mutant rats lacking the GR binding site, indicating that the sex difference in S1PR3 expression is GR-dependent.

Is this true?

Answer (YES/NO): YES